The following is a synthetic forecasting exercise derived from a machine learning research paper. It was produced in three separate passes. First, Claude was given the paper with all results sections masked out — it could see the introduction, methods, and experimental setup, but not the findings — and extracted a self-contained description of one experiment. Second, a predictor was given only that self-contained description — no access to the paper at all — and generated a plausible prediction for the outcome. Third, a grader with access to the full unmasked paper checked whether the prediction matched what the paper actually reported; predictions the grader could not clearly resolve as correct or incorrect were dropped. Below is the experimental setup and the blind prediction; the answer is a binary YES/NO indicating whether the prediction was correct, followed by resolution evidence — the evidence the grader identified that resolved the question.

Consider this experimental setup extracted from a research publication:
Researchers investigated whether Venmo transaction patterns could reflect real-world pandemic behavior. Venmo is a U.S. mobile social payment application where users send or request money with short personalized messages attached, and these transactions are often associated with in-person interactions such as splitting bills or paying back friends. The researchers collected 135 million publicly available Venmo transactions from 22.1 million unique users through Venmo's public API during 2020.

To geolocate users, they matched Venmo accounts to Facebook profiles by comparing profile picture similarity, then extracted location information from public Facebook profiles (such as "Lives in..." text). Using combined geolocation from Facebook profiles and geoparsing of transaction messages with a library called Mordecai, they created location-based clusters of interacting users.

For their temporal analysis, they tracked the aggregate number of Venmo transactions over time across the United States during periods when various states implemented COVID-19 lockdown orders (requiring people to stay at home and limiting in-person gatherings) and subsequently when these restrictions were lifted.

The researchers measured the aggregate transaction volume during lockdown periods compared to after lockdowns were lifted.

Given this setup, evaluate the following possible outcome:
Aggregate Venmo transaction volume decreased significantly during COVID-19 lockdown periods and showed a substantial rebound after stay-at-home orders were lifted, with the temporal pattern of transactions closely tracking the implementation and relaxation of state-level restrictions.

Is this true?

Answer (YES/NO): YES